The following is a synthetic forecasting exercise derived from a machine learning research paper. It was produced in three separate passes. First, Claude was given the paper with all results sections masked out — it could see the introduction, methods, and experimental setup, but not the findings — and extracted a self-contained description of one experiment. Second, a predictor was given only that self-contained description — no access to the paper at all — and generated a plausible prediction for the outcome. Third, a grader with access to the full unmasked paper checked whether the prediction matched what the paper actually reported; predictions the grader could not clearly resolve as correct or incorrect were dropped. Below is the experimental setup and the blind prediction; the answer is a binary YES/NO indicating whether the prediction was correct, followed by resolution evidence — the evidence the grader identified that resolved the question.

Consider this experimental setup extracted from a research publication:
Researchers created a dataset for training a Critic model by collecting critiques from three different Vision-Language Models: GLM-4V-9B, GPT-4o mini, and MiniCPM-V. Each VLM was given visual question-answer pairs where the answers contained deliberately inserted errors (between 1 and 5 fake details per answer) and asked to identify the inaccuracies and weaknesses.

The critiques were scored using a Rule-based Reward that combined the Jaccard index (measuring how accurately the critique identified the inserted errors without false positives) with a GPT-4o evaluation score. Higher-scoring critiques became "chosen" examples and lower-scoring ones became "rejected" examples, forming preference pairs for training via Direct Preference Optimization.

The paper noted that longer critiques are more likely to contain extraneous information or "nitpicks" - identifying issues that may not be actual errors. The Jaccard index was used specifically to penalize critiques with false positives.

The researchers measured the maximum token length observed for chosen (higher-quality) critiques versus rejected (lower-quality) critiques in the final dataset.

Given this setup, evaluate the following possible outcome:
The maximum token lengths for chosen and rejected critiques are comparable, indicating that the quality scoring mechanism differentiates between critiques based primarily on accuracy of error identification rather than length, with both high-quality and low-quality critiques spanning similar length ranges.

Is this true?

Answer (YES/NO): NO